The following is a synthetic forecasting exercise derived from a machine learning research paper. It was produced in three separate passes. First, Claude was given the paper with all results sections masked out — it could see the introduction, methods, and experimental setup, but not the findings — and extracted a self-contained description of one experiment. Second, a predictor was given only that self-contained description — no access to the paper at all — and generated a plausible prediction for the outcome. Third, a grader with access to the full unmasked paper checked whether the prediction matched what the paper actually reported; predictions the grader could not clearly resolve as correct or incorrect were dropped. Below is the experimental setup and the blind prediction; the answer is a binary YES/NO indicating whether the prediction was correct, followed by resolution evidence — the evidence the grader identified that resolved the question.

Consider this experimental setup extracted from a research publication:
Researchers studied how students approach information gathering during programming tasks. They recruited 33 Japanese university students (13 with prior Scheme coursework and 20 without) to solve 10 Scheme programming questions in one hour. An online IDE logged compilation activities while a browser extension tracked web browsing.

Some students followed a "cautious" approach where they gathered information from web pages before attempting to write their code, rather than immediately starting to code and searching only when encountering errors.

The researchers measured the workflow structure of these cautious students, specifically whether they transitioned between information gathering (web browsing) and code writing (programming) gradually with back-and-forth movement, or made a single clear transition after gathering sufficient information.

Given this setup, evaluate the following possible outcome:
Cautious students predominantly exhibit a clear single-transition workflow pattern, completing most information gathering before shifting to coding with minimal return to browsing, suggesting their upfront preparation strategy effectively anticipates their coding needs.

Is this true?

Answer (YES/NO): YES